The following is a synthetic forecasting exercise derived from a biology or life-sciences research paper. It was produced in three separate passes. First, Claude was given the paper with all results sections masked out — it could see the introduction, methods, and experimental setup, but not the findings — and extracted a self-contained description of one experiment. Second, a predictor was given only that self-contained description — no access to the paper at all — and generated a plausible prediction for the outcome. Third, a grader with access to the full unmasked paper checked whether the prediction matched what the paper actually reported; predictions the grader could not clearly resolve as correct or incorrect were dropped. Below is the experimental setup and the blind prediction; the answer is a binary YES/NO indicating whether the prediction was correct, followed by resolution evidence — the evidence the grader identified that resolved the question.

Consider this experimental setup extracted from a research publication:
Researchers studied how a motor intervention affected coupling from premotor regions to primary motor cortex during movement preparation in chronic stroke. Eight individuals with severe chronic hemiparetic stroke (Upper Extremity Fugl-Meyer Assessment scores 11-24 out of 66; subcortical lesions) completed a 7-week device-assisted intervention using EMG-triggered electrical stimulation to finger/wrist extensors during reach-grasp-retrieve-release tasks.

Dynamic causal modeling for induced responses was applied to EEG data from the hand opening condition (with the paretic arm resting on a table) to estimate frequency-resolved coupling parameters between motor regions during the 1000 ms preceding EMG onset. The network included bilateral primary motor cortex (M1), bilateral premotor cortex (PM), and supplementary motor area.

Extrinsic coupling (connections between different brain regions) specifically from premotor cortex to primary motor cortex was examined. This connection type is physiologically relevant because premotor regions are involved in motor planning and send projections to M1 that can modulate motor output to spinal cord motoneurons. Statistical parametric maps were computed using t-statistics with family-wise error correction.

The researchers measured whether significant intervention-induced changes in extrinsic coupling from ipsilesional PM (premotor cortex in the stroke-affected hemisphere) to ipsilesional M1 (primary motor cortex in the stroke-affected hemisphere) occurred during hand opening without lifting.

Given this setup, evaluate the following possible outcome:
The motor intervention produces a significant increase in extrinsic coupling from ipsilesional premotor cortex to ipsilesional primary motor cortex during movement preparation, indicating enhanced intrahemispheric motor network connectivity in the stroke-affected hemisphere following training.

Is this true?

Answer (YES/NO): NO